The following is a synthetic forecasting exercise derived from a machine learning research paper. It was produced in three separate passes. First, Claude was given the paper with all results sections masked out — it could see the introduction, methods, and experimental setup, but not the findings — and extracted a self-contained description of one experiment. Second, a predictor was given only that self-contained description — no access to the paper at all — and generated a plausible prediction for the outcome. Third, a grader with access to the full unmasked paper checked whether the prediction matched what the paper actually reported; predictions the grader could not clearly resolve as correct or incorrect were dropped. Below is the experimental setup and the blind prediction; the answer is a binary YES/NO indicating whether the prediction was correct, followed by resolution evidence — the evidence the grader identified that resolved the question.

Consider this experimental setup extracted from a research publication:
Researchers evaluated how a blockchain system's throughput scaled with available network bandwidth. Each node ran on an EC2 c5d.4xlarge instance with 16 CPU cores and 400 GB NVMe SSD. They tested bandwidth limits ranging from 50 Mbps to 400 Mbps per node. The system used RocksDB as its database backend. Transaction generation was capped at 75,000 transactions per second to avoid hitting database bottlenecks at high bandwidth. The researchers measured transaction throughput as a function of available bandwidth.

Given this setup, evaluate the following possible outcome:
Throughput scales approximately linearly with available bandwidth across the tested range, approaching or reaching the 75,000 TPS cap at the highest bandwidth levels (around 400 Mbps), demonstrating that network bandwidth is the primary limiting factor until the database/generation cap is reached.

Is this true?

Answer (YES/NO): NO